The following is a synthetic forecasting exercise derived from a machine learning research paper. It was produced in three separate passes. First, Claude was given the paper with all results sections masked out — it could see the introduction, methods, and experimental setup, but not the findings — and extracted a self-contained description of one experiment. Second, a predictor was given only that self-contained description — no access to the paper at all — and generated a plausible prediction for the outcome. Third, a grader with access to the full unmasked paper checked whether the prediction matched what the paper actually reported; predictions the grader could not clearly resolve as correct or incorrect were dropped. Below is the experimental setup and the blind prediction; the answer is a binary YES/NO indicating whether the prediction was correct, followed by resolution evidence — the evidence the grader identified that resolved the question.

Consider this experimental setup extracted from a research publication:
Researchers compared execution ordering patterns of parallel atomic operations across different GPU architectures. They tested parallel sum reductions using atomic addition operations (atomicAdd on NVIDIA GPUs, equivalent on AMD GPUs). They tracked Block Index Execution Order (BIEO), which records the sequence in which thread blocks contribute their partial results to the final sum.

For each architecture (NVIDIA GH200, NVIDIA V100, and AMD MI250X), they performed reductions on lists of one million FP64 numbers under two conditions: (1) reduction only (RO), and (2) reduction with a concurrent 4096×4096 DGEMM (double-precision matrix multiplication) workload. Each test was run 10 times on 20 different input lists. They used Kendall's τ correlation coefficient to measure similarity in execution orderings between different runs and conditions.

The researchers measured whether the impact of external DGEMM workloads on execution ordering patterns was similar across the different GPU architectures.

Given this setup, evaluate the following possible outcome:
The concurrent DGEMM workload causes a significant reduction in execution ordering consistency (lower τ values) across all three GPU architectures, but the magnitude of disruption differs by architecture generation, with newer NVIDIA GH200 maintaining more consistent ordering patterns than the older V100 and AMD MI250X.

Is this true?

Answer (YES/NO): NO